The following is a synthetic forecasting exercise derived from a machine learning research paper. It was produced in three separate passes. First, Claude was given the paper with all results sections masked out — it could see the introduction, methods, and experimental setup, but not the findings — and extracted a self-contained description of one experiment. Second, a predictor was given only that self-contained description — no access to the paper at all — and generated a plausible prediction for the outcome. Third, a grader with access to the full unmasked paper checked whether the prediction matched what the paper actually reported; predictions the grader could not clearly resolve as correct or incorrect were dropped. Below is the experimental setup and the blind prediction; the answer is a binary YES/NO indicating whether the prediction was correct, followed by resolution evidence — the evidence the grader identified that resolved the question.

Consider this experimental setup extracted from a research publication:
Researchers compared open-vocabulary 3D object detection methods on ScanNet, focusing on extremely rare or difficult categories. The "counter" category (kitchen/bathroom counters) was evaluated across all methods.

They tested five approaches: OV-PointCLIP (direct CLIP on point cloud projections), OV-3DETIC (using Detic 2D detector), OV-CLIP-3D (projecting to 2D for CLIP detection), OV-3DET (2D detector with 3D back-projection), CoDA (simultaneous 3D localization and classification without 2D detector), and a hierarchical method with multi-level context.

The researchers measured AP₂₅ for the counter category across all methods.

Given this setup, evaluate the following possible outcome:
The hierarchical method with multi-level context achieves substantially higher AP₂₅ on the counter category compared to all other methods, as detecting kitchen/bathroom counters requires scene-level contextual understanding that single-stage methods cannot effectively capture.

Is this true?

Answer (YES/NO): NO